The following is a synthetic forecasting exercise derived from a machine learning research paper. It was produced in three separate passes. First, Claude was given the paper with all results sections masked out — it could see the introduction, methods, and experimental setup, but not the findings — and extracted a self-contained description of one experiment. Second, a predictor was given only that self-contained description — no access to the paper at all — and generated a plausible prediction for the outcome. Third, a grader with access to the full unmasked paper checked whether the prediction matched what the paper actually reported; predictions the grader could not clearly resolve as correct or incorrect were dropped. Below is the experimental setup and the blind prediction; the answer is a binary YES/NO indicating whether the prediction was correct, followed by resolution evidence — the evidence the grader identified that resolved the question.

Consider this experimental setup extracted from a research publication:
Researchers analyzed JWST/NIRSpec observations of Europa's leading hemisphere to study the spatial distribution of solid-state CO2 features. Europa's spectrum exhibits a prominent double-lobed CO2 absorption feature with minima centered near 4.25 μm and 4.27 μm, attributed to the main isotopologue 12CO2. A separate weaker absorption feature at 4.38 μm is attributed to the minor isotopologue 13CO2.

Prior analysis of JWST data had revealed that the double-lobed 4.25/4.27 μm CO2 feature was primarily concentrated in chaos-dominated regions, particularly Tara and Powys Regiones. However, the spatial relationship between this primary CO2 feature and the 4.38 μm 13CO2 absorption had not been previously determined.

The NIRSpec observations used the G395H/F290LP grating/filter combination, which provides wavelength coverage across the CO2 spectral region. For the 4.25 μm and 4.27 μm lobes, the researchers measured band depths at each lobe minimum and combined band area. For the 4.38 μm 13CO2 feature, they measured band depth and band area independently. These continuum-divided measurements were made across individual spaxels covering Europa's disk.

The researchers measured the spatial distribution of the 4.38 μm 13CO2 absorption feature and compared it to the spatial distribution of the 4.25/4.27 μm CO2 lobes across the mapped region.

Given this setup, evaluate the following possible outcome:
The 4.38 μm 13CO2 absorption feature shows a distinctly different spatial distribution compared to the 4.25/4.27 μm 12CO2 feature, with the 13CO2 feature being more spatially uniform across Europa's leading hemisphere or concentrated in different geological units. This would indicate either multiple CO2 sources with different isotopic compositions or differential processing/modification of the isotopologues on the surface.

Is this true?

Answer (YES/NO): NO